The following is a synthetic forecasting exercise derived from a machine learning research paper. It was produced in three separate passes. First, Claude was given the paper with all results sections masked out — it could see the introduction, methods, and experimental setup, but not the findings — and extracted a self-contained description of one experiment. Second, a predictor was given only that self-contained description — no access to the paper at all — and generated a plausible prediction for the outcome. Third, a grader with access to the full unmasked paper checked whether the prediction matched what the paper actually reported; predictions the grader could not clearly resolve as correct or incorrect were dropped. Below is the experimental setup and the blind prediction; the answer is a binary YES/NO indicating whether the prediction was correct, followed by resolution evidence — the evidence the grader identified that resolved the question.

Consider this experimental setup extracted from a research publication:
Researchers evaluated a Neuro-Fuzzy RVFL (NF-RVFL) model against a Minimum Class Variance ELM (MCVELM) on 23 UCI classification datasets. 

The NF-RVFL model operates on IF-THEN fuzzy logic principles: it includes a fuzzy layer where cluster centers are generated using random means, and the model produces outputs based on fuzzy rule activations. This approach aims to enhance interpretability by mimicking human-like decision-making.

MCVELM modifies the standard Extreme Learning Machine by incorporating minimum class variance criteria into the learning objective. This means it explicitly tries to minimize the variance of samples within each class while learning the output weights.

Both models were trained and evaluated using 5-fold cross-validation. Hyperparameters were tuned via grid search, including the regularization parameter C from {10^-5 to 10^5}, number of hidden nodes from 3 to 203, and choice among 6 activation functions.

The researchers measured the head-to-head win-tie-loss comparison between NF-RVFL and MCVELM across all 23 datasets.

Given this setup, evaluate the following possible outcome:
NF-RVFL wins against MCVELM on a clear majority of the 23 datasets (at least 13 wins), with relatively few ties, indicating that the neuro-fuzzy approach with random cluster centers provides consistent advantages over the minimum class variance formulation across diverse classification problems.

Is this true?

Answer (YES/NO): NO